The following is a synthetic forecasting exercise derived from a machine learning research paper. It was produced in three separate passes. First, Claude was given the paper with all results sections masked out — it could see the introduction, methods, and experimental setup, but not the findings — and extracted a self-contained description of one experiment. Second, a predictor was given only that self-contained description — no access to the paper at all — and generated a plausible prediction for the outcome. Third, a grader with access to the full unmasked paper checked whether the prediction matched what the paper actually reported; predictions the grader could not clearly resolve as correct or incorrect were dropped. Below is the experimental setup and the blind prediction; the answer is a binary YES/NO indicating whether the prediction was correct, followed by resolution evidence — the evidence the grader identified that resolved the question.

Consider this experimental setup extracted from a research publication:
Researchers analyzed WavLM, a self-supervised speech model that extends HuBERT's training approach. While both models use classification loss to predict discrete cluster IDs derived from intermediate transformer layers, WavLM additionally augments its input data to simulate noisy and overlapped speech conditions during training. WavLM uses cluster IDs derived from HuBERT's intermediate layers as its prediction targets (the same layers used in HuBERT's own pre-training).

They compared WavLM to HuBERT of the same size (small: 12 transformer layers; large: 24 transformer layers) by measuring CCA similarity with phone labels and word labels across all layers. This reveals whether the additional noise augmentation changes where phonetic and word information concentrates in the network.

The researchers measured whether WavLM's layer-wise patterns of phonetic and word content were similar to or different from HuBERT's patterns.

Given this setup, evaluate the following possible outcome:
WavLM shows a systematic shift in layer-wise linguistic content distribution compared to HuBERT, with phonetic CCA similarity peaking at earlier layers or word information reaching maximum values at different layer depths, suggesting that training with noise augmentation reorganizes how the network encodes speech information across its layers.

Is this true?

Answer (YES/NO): NO